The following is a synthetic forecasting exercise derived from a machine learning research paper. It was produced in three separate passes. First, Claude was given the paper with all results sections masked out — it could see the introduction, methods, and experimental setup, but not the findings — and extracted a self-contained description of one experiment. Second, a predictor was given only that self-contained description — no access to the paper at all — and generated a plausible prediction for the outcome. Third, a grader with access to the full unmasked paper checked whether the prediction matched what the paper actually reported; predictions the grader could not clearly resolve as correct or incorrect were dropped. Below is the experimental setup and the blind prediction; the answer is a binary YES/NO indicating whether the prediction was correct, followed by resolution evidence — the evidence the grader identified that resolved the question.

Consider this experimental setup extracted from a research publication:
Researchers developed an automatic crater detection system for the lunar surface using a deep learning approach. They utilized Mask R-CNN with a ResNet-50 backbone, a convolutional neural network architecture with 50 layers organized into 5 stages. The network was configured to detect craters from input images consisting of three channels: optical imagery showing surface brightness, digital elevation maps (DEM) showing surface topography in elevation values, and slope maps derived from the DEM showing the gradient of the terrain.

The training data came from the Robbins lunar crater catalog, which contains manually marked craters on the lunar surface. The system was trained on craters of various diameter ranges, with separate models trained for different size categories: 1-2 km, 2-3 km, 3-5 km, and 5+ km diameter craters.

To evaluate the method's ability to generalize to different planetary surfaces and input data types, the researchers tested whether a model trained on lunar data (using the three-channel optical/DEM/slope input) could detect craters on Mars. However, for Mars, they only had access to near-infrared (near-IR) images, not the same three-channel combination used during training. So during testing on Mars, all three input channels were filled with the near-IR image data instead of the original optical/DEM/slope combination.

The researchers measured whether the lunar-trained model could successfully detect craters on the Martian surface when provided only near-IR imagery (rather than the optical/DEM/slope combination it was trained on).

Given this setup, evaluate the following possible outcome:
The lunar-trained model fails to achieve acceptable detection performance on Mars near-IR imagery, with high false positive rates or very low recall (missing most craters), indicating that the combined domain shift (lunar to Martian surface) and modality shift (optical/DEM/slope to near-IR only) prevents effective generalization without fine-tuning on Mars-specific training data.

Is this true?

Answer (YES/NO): NO